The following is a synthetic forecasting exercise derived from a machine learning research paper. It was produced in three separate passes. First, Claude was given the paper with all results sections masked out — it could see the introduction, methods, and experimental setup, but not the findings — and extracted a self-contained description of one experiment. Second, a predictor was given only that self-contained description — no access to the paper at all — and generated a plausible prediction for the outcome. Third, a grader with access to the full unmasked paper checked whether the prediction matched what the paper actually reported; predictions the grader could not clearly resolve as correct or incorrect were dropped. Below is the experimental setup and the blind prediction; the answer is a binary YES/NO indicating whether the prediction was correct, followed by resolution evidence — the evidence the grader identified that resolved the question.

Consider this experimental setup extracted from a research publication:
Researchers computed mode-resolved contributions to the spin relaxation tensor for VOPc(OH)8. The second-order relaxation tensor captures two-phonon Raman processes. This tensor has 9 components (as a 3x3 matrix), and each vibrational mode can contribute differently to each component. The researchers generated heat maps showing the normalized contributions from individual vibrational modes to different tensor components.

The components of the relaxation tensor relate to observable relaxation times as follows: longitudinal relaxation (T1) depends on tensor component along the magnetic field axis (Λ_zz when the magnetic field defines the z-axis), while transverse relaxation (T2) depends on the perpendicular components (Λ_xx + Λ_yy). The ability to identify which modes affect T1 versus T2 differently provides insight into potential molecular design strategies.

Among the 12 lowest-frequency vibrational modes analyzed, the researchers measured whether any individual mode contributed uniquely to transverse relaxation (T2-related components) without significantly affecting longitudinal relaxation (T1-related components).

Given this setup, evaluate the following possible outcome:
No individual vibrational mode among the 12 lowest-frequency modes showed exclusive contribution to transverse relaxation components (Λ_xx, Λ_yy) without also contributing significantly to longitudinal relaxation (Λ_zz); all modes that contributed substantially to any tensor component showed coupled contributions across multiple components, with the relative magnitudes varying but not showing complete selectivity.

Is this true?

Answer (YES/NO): NO